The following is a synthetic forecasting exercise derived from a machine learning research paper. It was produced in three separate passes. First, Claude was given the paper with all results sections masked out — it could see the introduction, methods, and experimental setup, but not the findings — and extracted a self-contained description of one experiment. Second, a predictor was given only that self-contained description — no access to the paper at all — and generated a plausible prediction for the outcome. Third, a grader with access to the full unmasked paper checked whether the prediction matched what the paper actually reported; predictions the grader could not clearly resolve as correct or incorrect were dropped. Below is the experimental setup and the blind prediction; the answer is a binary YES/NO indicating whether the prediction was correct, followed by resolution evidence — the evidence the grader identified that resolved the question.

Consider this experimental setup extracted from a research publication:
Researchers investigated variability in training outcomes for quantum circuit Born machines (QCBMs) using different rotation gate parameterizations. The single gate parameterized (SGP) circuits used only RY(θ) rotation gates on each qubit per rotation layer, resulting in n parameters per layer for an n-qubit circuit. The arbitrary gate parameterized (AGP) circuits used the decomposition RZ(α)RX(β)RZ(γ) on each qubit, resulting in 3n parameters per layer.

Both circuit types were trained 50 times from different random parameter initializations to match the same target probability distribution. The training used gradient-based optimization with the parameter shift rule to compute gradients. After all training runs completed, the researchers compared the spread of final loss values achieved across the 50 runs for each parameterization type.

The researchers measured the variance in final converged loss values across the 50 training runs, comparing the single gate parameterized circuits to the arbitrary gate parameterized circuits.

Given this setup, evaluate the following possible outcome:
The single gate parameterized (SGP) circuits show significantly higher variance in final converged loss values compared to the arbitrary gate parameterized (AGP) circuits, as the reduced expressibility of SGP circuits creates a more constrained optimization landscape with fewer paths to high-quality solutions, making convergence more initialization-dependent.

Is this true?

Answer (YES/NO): YES